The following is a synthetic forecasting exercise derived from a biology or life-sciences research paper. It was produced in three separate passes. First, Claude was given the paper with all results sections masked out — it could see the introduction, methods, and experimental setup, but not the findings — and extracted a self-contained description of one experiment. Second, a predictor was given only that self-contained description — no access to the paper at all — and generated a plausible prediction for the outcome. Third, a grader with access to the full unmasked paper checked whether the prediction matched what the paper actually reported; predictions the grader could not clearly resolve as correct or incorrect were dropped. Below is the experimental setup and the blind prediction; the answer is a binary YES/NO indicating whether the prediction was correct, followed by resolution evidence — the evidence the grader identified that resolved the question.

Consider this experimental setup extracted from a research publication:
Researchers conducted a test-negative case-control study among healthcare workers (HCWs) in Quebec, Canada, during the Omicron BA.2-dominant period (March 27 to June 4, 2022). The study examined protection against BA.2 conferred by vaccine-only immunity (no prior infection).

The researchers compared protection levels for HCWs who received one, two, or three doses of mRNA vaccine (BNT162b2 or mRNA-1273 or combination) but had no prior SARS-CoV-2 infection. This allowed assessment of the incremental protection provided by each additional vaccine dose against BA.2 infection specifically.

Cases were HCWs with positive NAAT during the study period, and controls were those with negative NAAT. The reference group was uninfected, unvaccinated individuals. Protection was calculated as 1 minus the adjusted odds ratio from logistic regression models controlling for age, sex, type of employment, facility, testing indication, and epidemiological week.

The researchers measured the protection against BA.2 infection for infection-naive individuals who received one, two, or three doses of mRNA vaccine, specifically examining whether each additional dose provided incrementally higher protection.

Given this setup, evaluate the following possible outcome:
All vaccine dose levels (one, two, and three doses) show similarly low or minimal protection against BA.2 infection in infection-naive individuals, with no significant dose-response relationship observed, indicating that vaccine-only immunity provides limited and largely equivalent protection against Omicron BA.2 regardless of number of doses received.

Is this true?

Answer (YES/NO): NO